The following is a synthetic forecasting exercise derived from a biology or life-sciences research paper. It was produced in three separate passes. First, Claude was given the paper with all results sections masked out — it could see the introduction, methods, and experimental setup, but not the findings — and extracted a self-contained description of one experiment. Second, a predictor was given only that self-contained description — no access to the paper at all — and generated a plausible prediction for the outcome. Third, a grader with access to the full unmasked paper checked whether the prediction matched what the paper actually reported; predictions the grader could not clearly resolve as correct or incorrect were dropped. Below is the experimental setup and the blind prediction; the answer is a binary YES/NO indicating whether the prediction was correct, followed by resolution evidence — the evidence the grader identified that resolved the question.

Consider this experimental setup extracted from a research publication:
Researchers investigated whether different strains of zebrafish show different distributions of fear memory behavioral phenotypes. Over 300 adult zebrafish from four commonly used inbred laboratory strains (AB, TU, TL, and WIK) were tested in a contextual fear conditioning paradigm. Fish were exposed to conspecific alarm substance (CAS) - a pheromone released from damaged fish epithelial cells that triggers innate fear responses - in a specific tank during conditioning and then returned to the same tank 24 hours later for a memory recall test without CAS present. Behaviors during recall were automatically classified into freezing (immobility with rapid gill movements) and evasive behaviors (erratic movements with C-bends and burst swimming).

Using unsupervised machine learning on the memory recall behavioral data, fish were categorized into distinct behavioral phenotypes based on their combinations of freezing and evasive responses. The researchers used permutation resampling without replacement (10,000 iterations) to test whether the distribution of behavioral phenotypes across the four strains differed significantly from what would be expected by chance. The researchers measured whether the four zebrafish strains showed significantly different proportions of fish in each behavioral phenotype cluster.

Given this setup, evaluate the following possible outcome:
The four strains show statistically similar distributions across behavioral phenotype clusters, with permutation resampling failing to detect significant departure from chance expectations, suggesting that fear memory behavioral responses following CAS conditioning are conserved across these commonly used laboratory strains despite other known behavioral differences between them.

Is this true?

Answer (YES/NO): NO